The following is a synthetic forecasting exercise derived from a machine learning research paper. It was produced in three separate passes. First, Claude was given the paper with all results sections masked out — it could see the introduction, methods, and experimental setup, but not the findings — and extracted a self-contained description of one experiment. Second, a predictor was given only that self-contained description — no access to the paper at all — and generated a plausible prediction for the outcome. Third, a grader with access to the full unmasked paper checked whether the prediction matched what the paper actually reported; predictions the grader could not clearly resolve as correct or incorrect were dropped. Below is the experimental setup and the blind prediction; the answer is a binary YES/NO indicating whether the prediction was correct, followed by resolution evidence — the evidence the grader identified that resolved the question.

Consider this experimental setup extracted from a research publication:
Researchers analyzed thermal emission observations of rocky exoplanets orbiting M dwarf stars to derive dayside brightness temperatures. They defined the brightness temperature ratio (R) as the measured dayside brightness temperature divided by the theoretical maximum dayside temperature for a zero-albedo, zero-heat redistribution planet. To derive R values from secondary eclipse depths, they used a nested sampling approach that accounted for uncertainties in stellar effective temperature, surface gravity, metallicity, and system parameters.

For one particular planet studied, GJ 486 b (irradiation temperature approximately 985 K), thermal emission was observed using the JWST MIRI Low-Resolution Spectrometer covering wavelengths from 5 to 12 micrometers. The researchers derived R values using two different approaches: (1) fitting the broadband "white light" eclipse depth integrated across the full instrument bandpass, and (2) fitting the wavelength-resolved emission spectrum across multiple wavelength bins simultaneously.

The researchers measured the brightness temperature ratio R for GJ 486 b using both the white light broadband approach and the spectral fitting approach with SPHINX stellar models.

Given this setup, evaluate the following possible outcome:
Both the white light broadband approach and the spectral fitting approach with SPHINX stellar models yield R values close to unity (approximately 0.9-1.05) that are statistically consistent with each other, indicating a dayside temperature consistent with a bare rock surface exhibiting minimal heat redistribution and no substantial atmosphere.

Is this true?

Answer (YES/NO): NO